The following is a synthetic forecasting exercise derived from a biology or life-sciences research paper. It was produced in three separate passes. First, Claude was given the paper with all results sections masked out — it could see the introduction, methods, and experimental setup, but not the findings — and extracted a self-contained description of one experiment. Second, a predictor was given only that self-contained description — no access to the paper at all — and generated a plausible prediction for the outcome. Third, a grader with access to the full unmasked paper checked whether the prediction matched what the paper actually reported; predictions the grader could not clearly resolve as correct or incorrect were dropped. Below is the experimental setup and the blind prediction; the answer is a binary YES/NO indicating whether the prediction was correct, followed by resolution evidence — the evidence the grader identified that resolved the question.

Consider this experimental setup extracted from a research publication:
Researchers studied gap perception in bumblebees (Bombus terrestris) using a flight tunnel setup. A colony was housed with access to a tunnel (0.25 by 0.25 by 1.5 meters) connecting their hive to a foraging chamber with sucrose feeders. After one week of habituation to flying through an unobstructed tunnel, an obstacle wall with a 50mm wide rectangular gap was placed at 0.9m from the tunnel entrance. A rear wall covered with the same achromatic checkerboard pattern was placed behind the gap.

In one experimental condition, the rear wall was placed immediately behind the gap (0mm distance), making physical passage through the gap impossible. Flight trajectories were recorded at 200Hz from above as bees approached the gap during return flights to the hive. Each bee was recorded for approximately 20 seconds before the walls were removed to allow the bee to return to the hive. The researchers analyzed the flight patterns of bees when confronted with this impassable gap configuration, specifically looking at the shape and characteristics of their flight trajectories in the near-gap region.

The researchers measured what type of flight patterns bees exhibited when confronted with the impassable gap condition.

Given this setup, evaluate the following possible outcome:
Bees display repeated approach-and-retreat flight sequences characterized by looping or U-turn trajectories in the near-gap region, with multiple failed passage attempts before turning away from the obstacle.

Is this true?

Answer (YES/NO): NO